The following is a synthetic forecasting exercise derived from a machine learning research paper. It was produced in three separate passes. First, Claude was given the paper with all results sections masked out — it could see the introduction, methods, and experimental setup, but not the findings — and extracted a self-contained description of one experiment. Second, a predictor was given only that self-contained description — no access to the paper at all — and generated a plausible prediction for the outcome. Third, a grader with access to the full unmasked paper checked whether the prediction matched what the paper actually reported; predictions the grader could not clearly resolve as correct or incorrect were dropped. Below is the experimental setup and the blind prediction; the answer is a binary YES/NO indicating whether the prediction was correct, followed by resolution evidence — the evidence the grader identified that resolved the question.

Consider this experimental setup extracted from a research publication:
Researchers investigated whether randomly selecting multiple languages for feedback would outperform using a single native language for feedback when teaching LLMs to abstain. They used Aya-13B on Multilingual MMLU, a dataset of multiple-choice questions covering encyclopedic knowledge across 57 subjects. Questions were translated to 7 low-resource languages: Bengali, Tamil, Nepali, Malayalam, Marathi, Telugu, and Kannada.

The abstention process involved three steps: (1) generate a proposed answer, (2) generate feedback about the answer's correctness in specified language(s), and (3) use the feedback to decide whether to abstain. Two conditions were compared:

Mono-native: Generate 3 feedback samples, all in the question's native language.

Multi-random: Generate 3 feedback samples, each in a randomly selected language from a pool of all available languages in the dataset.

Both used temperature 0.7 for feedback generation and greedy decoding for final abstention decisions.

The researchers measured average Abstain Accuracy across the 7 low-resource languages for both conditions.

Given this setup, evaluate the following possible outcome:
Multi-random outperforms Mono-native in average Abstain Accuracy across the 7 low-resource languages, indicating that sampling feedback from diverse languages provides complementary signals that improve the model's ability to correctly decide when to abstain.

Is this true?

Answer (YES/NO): YES